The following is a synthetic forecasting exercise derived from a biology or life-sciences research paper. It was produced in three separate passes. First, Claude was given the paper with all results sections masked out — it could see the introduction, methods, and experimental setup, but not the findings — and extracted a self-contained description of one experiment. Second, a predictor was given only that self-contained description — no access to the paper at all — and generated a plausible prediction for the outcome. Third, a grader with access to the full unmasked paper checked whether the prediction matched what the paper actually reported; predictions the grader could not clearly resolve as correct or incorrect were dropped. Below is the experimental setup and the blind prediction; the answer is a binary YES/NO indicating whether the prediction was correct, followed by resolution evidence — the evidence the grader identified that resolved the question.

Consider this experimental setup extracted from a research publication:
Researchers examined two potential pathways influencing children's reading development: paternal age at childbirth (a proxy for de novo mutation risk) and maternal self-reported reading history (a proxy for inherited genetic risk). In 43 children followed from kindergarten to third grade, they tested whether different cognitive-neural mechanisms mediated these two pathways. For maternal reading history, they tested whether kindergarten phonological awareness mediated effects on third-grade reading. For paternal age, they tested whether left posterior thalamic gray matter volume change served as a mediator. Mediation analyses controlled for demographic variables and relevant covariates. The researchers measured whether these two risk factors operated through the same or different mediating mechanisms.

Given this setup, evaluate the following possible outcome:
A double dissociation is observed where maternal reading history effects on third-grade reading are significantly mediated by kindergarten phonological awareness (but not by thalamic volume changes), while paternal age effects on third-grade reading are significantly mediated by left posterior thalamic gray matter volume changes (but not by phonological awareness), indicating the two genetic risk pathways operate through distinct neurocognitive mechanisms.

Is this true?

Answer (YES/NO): NO